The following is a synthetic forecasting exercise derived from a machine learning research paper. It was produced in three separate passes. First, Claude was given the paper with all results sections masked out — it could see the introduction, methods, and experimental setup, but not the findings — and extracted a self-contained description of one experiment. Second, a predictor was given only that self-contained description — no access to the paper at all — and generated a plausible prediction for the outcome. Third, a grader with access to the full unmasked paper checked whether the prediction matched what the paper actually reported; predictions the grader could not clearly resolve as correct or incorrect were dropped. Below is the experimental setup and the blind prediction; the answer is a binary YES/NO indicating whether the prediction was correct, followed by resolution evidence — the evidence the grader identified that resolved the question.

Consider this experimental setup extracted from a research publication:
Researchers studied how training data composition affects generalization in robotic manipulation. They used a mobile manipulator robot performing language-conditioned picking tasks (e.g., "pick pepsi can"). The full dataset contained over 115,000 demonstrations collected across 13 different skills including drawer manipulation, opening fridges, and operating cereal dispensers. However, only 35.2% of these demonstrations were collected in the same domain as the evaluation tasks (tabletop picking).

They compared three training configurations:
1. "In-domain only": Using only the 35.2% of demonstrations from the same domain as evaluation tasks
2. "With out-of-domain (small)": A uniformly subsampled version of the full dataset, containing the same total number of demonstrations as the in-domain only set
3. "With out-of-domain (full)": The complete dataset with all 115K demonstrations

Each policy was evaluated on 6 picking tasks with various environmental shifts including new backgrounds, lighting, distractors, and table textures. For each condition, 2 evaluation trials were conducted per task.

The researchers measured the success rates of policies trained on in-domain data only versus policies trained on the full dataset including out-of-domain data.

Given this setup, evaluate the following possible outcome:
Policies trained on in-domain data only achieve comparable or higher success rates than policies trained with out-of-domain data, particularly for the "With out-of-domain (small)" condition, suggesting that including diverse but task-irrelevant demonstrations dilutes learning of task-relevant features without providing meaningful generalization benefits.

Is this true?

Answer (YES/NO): NO